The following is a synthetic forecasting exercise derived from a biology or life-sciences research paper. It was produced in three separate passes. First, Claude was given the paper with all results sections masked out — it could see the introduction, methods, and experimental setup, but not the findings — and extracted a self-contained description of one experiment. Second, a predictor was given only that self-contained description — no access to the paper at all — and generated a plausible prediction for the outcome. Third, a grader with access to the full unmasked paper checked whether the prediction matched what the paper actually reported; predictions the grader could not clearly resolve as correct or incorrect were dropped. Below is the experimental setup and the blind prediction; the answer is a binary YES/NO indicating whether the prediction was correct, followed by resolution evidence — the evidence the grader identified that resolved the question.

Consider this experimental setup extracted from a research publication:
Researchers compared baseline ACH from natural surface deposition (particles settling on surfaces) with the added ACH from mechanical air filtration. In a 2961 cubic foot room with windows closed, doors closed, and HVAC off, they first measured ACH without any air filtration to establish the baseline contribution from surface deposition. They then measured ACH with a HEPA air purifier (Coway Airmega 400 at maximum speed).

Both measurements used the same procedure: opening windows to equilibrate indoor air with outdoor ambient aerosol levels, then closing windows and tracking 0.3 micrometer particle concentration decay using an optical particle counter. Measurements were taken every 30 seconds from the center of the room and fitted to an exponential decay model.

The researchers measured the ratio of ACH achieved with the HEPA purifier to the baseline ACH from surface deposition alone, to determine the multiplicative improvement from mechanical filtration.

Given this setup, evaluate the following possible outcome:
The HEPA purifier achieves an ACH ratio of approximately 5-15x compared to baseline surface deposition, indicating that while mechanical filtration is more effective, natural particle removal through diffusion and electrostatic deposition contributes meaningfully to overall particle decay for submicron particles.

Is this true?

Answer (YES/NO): YES